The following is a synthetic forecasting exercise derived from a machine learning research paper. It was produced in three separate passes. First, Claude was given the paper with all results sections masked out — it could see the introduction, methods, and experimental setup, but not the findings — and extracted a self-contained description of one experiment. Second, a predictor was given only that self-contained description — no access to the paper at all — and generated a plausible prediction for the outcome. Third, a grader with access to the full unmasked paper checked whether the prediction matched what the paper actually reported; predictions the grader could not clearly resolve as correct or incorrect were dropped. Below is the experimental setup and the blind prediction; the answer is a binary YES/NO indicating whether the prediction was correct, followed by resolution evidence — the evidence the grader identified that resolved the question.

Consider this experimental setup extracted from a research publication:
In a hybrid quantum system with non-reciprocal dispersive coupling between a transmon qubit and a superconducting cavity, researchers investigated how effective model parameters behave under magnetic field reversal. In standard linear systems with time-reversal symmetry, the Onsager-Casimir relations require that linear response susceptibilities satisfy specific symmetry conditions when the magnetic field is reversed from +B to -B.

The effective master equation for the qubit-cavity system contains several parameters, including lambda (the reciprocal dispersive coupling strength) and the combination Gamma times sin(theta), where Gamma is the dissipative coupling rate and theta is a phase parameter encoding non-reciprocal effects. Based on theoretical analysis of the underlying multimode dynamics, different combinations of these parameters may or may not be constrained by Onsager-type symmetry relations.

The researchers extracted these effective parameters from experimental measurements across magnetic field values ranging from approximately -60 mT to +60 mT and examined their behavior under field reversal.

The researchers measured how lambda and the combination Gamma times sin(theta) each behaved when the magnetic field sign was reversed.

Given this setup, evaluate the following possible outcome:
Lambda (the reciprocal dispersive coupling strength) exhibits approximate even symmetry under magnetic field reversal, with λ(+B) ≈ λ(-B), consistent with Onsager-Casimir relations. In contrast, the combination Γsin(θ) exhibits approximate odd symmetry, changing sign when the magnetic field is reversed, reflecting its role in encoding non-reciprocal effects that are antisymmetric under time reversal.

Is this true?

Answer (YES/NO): NO